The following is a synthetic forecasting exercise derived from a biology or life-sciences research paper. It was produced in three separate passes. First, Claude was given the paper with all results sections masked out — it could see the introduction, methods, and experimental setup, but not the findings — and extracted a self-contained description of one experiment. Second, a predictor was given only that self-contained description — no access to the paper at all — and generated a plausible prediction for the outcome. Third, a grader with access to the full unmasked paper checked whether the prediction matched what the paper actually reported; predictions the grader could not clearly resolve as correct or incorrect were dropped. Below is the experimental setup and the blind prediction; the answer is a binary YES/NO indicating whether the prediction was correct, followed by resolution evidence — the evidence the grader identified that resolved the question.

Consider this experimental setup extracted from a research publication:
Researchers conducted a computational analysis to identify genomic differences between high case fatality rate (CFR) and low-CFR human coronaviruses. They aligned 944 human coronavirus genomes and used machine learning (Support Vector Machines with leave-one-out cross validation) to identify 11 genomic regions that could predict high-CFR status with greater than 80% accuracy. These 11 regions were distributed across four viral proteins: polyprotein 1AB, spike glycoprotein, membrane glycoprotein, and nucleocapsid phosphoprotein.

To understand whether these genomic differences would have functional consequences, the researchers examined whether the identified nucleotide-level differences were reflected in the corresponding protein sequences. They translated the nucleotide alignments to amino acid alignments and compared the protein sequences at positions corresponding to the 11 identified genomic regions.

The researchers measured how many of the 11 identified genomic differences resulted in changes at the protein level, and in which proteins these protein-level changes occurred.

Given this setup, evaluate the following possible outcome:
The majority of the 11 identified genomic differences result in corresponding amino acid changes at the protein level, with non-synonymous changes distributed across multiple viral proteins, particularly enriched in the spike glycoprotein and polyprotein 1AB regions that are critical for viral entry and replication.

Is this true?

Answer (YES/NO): NO